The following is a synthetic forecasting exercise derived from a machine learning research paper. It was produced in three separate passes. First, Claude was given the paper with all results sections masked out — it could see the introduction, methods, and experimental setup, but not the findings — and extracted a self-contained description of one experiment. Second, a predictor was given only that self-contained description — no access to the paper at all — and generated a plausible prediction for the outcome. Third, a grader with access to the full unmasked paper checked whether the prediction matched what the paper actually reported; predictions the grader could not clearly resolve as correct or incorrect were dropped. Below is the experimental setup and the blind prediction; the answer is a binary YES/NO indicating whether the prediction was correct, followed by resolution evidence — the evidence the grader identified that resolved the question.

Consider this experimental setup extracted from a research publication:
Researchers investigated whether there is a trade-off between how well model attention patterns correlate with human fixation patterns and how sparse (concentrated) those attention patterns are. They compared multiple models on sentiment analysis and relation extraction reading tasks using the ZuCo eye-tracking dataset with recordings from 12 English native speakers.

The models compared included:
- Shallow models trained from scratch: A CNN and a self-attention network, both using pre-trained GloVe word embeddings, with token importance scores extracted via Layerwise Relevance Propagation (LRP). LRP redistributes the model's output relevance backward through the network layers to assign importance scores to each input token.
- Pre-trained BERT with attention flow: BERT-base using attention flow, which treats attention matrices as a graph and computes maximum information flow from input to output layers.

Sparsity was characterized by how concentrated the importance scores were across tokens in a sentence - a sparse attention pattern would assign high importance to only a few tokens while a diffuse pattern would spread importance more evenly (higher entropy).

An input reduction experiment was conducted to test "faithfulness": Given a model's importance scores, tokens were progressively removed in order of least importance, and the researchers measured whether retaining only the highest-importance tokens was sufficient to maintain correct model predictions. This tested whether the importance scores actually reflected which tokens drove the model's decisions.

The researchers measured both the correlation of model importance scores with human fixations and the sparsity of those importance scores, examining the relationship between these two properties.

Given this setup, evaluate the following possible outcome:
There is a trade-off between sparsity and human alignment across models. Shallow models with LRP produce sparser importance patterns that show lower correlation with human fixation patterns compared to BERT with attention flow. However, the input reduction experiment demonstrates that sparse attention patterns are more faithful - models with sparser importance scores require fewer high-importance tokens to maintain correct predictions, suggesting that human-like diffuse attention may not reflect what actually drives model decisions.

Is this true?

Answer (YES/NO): YES